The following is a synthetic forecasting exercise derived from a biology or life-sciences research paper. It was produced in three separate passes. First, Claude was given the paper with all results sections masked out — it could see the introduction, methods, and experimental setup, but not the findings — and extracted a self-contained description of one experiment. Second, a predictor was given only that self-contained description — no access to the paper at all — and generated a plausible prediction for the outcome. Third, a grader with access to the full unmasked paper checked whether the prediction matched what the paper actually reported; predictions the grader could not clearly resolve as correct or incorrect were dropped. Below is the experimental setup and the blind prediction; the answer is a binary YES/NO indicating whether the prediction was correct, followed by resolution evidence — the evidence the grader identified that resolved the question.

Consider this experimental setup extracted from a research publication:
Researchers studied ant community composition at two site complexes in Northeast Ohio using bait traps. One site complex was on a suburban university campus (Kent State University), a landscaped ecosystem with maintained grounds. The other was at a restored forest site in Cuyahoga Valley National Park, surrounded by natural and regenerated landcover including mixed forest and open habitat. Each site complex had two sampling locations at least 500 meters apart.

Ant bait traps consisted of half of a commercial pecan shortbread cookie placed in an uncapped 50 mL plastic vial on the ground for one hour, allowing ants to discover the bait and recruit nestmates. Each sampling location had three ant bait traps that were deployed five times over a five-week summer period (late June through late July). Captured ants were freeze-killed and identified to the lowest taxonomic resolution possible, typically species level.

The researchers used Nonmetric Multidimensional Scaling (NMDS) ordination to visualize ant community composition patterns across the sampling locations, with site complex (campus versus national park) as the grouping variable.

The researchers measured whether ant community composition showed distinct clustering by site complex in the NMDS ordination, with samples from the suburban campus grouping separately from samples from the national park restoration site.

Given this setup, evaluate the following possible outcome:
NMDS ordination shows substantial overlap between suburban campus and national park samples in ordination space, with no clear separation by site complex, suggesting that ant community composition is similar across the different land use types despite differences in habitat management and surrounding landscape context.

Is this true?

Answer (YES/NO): NO